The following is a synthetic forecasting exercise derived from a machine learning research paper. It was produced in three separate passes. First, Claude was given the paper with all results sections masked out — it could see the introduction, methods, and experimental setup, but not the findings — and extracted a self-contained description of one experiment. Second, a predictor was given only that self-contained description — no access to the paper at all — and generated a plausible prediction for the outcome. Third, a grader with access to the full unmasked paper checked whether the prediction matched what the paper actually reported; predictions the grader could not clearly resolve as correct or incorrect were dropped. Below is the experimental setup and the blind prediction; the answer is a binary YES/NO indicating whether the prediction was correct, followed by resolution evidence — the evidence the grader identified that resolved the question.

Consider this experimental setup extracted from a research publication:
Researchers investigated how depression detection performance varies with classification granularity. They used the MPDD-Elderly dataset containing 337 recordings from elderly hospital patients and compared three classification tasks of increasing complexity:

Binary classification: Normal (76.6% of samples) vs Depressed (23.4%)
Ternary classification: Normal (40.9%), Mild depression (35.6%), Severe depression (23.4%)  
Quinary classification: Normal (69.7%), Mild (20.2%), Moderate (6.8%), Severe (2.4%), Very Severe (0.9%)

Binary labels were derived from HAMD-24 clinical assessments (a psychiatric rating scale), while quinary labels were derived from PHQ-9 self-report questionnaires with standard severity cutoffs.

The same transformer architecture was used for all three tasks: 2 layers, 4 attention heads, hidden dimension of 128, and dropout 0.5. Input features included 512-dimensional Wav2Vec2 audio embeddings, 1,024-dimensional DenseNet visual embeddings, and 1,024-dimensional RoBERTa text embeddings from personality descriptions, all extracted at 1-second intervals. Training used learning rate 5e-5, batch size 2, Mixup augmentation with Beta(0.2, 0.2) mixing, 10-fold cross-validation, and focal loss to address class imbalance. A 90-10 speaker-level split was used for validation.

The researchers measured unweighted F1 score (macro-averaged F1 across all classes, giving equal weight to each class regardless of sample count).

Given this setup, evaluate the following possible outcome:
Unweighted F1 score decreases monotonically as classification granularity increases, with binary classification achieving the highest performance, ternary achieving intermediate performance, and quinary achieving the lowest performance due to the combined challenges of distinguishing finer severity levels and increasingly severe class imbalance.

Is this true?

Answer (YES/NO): YES